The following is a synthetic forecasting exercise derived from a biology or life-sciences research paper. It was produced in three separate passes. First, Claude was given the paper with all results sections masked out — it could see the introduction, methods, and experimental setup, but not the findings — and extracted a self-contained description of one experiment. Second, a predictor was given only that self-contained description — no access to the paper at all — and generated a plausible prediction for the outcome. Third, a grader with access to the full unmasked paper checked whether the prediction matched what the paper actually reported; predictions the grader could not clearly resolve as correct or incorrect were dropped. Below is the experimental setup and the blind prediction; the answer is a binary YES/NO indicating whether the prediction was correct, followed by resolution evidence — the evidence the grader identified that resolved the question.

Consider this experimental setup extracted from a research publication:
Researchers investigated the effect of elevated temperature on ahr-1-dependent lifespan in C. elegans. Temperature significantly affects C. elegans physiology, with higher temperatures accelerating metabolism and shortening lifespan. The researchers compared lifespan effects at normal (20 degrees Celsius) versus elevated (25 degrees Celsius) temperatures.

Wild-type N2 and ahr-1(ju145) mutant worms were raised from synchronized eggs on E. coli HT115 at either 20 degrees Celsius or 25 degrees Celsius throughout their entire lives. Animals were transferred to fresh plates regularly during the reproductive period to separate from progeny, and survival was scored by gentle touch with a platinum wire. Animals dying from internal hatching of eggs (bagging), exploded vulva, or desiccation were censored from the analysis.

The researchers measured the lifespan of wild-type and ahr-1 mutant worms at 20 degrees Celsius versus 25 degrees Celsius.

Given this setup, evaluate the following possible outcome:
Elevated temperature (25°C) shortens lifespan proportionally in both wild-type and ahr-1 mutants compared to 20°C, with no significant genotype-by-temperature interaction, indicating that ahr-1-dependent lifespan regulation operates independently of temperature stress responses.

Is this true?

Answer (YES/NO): NO